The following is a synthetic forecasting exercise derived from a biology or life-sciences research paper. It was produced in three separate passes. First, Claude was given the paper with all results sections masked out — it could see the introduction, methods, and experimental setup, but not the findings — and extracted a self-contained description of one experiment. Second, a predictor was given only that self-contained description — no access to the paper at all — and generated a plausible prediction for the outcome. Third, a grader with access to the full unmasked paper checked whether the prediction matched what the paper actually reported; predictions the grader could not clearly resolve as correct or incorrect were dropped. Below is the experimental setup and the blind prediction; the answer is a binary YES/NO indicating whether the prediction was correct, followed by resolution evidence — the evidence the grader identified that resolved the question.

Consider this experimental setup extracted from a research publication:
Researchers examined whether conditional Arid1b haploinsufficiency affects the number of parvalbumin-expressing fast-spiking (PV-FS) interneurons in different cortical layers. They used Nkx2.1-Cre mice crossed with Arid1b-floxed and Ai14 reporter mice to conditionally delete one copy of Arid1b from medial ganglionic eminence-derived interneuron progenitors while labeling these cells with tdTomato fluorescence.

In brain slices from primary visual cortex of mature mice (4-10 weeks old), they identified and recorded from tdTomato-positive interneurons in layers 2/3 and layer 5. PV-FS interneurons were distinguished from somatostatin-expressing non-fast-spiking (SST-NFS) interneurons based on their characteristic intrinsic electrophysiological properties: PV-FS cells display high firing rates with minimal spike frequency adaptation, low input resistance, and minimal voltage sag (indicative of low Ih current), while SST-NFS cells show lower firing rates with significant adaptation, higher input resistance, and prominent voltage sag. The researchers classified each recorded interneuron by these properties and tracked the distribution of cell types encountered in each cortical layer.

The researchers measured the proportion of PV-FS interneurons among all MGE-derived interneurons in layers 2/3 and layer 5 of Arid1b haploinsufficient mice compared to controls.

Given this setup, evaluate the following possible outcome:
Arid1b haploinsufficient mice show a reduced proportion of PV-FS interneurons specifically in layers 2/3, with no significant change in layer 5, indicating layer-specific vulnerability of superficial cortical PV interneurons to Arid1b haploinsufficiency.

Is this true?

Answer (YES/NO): NO